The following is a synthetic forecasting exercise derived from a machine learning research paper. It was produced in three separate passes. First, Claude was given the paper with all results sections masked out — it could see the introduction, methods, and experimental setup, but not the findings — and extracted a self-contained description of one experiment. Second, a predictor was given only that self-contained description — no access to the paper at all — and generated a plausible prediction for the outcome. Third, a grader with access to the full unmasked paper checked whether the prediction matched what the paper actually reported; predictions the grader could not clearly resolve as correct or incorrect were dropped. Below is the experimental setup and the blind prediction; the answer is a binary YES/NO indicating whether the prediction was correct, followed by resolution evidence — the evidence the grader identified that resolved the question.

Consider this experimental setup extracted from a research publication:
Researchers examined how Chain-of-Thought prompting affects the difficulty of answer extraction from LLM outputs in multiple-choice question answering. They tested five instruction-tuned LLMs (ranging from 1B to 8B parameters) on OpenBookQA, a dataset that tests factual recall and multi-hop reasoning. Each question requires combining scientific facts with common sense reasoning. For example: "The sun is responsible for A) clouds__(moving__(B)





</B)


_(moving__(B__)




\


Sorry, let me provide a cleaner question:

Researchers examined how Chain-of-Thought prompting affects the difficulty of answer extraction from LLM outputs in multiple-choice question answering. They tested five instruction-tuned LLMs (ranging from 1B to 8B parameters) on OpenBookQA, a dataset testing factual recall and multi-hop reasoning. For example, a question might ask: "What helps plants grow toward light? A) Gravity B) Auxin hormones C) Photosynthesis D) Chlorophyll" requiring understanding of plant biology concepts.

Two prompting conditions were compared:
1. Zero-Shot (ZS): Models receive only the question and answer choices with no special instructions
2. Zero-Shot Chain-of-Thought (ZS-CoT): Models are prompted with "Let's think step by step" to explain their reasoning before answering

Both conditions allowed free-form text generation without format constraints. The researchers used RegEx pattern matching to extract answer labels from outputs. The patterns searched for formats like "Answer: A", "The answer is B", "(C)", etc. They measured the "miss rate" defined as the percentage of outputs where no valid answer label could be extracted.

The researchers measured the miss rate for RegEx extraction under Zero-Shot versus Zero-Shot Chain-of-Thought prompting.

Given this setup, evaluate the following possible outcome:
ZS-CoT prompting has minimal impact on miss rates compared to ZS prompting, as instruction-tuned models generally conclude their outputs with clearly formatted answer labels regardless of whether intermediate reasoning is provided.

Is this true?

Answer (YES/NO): NO